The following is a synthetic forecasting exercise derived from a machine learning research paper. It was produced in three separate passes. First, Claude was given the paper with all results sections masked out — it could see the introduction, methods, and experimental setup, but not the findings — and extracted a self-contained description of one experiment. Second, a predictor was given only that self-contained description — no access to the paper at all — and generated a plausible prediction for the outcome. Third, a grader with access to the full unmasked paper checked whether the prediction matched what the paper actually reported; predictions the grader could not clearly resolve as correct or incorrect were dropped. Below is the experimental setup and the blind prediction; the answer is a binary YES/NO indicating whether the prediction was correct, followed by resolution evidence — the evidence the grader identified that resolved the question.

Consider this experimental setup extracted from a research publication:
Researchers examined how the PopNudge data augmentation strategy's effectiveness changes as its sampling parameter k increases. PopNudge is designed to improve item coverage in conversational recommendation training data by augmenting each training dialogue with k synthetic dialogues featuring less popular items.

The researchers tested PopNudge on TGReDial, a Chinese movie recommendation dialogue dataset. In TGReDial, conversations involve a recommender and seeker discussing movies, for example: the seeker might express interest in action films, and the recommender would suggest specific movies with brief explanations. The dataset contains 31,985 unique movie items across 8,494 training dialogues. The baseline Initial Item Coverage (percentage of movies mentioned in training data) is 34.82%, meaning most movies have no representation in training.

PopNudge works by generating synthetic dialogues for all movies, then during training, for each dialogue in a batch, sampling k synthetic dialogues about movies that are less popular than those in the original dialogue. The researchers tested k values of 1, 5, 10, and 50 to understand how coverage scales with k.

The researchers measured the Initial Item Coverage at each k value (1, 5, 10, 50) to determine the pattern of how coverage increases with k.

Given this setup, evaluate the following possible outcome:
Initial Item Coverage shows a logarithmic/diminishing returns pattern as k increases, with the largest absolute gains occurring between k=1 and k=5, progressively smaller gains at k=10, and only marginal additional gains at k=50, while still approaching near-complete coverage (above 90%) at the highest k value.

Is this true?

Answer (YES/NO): YES